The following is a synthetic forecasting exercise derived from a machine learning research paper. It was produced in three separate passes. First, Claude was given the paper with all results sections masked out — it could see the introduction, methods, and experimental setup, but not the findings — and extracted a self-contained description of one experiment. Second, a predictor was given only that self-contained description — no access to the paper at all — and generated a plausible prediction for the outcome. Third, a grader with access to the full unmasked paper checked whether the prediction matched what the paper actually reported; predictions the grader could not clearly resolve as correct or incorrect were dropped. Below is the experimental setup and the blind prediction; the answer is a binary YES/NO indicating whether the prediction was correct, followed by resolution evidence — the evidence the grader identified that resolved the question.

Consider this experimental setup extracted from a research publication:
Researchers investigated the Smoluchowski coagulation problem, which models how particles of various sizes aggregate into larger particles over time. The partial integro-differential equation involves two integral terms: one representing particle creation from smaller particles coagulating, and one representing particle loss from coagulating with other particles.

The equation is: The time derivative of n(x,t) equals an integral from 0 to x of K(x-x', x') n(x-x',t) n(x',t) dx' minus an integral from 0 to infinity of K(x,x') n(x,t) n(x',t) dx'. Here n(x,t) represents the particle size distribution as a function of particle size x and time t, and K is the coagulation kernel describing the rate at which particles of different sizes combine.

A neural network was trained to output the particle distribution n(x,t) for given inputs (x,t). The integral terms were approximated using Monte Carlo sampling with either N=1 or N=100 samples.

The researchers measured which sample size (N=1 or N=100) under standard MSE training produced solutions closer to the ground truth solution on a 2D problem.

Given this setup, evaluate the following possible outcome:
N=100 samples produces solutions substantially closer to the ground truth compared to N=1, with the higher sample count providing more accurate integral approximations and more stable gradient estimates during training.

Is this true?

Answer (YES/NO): YES